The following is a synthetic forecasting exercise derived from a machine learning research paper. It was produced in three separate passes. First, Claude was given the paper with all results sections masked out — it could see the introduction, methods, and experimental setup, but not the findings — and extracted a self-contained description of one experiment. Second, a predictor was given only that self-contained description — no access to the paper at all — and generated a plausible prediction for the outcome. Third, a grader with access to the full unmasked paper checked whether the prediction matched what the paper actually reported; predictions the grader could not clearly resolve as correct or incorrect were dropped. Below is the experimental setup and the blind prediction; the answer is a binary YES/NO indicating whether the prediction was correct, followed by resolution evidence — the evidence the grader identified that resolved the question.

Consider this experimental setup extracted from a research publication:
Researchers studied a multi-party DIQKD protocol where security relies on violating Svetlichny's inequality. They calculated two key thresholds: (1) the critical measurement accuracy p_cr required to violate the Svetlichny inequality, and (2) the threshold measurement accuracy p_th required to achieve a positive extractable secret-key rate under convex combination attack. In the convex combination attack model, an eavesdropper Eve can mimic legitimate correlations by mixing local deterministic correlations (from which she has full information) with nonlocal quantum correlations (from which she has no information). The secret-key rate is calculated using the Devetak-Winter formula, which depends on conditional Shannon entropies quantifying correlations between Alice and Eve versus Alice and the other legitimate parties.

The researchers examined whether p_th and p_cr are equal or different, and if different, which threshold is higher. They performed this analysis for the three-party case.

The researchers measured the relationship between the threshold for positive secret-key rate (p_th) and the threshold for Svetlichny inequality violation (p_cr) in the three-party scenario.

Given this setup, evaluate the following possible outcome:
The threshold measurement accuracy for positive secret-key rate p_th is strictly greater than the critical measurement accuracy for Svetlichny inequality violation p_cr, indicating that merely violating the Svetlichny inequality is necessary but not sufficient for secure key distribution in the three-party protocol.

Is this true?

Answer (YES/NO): YES